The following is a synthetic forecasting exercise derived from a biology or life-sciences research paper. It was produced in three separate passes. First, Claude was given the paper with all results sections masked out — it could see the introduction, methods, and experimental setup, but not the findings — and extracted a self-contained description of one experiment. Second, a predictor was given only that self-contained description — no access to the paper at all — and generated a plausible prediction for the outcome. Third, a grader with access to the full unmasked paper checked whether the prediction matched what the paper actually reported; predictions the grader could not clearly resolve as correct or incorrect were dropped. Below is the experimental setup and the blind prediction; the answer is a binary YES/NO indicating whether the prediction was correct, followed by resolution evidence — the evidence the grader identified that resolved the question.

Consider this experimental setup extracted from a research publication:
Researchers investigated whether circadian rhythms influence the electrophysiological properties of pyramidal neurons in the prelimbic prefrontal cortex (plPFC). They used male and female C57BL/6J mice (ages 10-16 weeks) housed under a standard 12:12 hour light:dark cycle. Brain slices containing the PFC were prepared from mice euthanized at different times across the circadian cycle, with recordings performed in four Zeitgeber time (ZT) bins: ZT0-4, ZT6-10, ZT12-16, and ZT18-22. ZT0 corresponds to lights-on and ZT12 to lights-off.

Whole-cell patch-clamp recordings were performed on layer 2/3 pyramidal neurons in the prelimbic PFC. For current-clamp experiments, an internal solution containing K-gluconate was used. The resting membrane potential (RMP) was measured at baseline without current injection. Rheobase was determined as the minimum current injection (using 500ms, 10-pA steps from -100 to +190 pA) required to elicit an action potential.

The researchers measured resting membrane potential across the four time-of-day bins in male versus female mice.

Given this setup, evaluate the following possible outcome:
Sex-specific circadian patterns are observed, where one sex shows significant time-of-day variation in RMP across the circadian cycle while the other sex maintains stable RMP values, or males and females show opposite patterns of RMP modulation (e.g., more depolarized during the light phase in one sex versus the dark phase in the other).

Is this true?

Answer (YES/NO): YES